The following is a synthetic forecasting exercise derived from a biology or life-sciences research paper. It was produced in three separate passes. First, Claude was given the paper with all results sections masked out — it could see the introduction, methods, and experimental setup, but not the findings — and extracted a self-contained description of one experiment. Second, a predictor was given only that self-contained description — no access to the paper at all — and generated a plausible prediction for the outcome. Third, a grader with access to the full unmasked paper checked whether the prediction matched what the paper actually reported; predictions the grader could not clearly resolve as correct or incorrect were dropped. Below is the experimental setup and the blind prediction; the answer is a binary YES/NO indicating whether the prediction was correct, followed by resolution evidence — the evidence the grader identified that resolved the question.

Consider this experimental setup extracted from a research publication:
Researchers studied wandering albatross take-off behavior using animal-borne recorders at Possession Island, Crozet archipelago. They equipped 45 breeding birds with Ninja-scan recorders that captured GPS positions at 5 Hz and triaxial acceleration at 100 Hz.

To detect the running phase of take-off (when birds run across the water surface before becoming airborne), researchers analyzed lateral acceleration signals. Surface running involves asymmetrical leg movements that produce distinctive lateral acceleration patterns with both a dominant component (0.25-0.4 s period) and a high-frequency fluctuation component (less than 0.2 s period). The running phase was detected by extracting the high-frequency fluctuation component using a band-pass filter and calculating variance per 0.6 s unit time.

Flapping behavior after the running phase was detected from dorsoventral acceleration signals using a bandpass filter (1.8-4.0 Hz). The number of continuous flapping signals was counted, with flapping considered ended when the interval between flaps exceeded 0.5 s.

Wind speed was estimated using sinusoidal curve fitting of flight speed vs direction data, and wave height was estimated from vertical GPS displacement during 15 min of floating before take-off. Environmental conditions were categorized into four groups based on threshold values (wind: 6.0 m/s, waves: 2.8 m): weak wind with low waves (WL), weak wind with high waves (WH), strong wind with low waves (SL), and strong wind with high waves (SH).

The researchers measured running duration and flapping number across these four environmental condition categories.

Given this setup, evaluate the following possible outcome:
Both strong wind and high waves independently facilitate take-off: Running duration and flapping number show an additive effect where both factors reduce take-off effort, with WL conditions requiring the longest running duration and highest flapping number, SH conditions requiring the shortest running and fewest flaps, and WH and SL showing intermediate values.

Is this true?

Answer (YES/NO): NO